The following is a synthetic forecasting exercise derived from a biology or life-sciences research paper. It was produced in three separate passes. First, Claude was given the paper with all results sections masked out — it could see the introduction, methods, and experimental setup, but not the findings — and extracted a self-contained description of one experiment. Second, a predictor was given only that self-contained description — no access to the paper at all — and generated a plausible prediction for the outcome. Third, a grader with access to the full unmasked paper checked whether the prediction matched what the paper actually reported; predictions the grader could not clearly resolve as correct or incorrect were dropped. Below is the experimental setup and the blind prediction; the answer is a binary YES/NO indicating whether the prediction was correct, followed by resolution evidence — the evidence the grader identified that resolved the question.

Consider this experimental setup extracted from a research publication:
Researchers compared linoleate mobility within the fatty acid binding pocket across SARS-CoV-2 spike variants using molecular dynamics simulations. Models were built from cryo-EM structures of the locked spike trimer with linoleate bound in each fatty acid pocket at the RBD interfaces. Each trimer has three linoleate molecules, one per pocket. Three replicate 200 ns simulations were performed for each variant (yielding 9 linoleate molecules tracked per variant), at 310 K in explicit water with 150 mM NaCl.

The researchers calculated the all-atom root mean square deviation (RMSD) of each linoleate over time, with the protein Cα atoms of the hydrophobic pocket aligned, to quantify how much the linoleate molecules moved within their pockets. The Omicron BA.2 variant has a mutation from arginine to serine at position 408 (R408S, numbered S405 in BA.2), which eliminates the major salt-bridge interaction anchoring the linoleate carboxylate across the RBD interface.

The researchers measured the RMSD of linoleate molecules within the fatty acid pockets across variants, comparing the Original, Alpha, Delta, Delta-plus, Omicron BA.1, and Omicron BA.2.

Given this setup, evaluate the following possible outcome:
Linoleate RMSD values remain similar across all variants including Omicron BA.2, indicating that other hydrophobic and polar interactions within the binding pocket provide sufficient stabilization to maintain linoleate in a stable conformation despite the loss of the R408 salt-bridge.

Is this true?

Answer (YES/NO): NO